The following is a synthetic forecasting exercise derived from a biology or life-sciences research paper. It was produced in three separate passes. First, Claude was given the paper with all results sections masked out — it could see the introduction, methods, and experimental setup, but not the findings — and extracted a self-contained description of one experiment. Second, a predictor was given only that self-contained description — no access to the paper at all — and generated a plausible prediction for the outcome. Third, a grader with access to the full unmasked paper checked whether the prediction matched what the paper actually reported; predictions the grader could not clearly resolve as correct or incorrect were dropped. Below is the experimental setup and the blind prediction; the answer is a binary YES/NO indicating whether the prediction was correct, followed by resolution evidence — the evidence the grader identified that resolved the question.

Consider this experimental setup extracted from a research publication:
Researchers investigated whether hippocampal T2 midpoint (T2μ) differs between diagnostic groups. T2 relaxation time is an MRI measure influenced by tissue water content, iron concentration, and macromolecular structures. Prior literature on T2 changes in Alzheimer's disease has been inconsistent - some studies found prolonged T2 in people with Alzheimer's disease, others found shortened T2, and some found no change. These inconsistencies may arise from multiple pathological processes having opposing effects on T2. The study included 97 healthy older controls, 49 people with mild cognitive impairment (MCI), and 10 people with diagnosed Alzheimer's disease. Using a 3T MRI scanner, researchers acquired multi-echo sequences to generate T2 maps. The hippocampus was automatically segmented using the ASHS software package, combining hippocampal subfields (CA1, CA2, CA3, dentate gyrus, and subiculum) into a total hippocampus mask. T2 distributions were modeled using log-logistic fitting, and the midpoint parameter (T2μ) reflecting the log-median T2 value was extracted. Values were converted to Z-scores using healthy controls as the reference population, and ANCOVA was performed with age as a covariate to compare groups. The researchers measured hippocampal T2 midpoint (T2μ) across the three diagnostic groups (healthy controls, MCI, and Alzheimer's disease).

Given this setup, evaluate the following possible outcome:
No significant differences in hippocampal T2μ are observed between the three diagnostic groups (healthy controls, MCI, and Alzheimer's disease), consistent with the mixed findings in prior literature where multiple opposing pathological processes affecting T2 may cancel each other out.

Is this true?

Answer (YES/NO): YES